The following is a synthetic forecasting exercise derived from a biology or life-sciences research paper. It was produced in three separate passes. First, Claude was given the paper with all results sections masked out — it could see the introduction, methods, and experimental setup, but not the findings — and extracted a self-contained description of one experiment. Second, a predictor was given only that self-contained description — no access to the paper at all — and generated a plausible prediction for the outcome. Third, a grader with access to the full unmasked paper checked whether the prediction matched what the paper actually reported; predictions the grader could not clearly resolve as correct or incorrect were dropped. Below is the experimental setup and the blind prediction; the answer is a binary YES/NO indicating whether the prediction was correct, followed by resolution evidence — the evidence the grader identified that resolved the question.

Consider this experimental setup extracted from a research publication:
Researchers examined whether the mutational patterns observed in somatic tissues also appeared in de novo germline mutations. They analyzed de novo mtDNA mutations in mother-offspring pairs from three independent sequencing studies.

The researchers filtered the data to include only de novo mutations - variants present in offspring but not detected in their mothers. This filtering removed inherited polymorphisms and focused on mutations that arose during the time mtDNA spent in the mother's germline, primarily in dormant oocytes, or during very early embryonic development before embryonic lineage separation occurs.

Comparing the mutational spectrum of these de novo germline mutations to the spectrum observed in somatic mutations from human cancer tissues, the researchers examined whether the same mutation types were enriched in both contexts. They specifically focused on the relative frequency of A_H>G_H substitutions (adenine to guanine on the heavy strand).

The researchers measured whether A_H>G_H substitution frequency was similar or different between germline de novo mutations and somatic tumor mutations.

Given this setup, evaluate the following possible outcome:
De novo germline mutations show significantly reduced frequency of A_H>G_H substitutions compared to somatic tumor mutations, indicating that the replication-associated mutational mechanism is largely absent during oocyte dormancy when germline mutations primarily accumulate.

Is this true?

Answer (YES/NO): NO